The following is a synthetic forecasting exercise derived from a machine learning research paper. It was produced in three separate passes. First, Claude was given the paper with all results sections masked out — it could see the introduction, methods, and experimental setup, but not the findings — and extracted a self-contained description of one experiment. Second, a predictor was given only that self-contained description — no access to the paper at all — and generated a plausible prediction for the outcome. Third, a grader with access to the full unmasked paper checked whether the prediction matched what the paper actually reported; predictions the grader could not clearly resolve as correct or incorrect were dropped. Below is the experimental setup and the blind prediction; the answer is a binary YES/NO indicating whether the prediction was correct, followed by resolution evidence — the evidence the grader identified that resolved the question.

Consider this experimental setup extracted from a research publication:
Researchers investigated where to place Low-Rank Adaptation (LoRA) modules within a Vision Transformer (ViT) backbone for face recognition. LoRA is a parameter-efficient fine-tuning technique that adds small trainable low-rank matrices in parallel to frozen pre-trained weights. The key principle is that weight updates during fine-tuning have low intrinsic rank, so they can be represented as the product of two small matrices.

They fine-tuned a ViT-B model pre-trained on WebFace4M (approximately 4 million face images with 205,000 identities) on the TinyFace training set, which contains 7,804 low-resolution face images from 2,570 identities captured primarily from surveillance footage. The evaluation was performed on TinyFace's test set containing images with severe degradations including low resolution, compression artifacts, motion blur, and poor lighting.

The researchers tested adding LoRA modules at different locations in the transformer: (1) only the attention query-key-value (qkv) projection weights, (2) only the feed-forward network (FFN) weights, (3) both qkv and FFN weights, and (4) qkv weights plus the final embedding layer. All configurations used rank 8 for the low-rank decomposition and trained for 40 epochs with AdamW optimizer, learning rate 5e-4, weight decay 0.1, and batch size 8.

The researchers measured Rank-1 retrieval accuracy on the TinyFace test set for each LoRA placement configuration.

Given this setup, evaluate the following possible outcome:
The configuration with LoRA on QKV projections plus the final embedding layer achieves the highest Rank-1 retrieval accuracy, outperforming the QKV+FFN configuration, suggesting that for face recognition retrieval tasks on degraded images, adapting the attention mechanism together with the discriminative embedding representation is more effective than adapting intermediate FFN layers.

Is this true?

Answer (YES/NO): YES